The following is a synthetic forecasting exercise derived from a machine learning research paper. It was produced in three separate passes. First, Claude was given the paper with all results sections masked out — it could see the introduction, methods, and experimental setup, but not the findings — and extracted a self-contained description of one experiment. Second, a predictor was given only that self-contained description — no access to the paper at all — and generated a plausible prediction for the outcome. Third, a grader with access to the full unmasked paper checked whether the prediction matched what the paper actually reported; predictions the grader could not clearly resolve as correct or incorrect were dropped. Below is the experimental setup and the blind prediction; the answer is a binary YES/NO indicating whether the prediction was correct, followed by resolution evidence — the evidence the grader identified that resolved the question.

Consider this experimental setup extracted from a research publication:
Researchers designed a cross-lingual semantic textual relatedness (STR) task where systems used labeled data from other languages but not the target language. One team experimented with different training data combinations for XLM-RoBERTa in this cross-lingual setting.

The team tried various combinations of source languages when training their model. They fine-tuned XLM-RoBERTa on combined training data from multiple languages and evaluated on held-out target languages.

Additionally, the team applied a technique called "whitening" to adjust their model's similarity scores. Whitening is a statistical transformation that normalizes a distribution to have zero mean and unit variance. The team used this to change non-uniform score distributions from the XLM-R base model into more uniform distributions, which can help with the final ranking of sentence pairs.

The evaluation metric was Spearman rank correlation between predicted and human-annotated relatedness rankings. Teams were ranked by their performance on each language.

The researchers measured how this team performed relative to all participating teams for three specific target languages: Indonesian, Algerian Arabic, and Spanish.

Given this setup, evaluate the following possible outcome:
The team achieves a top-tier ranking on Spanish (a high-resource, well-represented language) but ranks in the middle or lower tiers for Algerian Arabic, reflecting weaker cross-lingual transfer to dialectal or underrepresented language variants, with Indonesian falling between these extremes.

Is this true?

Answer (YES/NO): NO